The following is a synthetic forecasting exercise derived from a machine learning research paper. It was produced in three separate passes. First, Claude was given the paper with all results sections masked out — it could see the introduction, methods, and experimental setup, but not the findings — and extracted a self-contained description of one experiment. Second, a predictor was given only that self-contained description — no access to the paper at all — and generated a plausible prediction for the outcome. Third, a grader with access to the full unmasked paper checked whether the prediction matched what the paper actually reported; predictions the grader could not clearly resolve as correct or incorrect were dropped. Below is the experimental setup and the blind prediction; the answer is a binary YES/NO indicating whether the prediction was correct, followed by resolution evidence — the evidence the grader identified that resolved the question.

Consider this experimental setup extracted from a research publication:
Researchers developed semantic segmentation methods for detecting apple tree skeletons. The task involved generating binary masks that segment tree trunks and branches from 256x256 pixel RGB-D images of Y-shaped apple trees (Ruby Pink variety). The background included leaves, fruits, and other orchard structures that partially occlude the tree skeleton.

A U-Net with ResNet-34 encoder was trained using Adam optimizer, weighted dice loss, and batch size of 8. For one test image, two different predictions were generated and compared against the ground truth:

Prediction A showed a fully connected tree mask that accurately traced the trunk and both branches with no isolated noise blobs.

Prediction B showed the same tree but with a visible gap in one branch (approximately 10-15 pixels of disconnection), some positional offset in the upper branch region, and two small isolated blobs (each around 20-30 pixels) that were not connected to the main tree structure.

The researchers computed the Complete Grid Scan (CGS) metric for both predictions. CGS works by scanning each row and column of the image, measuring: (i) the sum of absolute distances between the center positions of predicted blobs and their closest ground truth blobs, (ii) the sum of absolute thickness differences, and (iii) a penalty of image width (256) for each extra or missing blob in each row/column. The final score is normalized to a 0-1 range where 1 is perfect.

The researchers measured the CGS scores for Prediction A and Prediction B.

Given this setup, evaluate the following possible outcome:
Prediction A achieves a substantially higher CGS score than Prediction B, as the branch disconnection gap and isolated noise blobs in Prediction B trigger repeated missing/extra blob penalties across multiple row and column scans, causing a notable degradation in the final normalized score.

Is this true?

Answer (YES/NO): YES